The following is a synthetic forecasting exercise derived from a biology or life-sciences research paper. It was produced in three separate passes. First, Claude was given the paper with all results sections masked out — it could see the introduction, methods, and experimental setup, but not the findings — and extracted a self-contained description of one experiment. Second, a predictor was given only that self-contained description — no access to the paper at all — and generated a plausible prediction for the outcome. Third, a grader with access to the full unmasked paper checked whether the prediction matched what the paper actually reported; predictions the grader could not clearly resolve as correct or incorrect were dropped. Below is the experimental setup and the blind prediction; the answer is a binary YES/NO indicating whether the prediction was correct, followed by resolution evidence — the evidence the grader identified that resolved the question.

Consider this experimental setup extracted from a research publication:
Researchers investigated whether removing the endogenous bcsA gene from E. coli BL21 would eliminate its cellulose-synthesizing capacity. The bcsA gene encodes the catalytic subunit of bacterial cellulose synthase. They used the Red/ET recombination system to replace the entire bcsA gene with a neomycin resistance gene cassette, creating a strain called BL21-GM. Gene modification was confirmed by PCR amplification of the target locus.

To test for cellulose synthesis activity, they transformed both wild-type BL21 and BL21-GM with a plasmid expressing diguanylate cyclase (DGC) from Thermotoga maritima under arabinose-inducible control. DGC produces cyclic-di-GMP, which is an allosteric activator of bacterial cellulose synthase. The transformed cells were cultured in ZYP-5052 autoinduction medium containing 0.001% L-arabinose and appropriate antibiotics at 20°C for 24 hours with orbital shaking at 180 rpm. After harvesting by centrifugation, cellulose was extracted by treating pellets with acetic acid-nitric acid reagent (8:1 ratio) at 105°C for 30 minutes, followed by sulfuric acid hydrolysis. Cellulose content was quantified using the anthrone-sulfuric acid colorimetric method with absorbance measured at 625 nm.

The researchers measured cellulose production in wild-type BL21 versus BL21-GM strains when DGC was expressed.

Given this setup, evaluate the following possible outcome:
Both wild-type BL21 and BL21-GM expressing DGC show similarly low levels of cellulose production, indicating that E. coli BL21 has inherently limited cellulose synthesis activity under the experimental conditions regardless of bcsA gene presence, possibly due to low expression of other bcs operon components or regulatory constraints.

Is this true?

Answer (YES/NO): NO